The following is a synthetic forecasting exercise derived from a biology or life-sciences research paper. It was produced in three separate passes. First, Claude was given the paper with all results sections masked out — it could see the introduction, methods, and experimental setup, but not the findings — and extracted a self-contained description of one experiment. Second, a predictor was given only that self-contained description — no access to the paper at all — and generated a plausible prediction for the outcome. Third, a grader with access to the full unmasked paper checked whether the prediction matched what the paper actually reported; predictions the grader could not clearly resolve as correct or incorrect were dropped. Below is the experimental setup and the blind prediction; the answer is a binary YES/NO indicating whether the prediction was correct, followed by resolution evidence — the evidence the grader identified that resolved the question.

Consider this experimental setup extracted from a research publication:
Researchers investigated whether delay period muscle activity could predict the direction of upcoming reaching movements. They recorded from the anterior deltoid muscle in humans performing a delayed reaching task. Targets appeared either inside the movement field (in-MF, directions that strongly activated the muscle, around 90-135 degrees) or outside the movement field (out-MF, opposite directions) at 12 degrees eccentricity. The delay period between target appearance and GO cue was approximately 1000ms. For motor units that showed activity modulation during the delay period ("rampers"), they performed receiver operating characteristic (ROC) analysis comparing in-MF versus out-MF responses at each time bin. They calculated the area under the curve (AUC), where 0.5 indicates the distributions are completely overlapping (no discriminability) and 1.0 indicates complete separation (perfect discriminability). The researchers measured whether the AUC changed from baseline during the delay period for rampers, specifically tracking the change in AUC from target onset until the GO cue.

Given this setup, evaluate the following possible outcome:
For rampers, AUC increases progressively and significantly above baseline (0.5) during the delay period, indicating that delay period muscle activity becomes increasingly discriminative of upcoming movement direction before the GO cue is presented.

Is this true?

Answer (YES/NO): YES